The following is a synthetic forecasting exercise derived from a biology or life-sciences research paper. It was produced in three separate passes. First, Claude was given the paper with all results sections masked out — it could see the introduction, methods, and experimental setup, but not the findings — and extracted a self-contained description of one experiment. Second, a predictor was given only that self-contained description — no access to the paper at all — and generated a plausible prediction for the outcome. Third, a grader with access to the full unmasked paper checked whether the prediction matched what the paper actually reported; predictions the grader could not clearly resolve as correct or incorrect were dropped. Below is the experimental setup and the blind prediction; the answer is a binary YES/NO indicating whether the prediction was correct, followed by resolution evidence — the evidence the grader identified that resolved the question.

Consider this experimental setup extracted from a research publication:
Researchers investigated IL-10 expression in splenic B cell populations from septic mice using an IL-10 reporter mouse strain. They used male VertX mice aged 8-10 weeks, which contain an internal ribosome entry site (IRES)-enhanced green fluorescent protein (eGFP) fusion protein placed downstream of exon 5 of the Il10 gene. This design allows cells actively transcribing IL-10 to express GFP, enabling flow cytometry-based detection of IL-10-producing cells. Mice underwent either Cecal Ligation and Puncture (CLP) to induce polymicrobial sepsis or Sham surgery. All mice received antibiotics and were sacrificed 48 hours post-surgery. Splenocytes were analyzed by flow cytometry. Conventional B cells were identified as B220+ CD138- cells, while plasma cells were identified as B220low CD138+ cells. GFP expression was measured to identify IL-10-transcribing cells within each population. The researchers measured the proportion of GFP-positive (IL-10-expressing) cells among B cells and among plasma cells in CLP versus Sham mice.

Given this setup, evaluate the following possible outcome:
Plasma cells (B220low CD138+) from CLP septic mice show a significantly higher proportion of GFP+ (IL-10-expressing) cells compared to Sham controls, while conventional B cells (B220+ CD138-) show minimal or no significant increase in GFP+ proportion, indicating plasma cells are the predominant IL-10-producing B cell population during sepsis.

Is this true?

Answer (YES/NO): YES